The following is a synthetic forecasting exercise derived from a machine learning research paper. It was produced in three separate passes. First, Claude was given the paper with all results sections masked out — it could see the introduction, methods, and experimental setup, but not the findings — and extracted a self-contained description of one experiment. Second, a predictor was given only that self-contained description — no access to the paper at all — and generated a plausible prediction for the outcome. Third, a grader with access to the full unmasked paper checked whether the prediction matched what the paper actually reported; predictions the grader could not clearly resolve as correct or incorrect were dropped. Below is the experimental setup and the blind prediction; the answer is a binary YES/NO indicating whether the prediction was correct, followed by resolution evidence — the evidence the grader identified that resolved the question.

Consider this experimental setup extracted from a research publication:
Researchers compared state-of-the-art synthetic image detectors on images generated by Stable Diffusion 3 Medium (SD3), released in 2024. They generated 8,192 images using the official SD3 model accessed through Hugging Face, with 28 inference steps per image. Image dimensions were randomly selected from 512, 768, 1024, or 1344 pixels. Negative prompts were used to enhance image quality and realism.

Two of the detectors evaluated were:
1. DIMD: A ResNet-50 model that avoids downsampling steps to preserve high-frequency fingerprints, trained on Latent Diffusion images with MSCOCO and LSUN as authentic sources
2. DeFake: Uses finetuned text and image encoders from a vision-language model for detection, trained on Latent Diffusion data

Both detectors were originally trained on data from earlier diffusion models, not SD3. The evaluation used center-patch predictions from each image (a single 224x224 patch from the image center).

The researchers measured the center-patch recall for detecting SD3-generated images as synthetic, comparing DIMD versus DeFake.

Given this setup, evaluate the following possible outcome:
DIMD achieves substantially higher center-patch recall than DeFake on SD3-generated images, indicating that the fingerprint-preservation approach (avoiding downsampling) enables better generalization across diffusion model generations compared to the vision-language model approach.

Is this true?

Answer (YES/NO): NO